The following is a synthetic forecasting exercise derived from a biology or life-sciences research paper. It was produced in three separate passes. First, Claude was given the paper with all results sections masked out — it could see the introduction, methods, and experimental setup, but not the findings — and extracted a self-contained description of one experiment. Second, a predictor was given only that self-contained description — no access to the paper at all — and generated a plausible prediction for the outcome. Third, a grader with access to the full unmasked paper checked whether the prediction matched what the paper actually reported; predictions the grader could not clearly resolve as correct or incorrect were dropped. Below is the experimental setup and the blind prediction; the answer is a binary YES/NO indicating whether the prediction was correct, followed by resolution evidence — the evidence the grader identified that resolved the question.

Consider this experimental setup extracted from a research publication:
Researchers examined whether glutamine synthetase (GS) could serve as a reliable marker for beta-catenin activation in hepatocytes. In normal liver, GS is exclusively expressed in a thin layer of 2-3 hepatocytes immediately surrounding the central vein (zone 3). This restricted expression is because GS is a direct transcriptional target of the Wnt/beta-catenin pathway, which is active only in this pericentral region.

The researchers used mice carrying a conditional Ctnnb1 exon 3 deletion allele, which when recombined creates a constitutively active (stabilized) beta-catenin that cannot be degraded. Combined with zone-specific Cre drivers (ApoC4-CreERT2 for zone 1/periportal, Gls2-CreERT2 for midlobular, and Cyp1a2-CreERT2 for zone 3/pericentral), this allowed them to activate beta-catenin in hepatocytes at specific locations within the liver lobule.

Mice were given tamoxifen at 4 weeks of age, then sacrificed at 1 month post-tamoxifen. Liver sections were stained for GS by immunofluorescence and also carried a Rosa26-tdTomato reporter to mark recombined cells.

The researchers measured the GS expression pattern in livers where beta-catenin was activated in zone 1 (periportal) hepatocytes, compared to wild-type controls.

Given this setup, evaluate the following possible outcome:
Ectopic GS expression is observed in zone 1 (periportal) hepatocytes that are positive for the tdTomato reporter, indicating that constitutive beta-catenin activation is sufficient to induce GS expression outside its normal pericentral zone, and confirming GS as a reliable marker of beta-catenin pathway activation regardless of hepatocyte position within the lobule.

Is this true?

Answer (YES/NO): YES